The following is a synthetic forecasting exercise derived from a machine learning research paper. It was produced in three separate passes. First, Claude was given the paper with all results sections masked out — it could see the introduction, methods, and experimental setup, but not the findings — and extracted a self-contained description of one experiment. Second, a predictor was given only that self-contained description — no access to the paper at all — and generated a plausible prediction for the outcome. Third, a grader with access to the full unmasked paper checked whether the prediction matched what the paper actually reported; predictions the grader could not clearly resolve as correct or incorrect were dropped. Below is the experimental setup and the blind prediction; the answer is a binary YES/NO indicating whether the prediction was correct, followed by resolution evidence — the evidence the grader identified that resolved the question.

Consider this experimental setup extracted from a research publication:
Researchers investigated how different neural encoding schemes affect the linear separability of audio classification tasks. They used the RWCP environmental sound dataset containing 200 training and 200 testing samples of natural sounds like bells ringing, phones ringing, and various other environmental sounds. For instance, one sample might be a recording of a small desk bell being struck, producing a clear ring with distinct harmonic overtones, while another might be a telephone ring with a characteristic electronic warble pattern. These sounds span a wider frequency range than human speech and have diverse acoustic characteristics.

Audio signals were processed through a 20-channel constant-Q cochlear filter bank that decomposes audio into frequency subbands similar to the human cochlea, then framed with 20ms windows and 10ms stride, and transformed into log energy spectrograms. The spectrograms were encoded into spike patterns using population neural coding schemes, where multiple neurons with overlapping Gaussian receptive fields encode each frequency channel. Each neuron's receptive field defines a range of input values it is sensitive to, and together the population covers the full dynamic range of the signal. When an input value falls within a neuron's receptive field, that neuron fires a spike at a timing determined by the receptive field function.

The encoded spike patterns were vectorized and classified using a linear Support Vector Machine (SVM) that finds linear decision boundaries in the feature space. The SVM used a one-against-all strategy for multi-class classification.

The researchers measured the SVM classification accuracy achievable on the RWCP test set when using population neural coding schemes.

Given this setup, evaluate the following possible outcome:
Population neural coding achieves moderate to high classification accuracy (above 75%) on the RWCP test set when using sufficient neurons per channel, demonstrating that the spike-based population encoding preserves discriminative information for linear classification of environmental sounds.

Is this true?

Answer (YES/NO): YES